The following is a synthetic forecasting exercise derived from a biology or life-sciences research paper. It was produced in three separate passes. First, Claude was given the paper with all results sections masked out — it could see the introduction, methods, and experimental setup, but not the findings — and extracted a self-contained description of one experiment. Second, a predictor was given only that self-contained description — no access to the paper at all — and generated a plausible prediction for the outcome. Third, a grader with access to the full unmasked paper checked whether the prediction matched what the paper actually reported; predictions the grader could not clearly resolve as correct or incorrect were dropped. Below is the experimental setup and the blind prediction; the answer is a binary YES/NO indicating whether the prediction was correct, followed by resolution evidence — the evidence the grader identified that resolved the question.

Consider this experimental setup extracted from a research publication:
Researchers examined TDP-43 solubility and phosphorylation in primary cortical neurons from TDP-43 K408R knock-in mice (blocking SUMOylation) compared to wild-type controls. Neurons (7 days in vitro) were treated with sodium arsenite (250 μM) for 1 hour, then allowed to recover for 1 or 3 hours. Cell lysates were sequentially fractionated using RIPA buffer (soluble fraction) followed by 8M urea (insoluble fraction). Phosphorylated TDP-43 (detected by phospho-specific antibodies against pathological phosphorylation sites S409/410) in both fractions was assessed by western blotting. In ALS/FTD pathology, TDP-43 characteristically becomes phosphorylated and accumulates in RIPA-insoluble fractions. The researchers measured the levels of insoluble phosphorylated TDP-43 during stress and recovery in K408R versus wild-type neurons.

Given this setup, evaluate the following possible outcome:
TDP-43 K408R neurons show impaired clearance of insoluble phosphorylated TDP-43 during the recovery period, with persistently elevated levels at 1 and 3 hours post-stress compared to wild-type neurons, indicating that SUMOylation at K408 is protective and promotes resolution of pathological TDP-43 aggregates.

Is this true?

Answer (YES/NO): NO